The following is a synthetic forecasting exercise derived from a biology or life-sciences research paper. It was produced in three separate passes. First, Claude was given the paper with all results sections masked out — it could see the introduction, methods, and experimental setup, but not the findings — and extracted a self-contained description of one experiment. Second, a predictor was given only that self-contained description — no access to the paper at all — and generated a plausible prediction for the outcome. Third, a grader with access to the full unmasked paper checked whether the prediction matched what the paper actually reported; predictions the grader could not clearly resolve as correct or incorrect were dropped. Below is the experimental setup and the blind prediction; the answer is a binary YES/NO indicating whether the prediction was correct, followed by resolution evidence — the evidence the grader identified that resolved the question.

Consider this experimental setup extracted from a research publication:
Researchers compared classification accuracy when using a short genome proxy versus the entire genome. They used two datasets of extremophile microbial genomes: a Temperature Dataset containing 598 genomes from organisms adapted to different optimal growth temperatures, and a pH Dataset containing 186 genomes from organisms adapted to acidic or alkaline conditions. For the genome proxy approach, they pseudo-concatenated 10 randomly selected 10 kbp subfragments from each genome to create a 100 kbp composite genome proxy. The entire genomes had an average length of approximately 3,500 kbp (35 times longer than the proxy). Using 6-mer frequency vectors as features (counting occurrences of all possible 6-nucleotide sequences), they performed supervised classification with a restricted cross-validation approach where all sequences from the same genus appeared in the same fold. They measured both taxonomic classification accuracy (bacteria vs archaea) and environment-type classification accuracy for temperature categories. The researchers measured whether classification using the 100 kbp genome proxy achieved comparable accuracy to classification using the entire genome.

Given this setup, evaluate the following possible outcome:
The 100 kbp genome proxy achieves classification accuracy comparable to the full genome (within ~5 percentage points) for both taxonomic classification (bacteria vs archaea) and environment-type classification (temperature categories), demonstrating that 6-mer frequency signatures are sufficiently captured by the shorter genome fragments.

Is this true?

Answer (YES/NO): YES